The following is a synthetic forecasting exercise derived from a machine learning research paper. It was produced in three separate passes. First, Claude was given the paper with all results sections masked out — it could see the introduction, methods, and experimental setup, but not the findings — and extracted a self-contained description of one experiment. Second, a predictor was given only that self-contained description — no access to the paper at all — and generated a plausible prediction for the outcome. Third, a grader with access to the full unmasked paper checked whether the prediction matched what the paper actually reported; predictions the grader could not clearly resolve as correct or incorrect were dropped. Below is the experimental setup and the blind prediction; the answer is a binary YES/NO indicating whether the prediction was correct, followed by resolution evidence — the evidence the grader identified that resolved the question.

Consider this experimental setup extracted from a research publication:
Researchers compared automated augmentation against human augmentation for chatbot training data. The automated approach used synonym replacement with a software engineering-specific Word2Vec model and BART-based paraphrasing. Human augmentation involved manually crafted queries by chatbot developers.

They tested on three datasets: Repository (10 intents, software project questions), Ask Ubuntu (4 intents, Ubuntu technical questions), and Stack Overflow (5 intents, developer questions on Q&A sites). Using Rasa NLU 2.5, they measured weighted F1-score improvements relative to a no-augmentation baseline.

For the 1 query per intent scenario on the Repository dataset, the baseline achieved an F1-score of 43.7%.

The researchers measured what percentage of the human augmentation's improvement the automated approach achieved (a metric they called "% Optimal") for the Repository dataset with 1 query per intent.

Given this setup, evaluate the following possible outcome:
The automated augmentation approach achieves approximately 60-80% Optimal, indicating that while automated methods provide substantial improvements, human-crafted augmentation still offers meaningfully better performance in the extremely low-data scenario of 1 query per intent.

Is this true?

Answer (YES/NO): NO